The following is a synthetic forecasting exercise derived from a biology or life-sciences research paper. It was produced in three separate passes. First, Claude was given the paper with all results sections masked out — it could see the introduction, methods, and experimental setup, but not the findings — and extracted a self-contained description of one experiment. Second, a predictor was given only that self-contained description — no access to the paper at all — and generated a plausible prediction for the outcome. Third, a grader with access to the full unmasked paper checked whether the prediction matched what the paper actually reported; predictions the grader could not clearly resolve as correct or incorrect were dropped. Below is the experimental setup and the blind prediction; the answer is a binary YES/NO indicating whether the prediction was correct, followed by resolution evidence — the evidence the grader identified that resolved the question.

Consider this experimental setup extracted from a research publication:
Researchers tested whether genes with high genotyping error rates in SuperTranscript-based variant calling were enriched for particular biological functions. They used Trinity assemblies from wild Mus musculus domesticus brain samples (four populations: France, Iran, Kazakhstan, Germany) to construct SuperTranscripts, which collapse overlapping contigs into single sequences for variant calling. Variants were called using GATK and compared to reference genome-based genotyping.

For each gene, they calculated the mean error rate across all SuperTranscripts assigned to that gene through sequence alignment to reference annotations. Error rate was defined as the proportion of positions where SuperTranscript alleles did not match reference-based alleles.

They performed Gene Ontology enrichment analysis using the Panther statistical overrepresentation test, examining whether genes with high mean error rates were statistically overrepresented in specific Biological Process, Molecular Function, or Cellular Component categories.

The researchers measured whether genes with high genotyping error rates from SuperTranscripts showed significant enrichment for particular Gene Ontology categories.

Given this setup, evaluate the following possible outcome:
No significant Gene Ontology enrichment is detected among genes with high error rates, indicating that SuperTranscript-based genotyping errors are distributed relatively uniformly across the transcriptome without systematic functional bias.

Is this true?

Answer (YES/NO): NO